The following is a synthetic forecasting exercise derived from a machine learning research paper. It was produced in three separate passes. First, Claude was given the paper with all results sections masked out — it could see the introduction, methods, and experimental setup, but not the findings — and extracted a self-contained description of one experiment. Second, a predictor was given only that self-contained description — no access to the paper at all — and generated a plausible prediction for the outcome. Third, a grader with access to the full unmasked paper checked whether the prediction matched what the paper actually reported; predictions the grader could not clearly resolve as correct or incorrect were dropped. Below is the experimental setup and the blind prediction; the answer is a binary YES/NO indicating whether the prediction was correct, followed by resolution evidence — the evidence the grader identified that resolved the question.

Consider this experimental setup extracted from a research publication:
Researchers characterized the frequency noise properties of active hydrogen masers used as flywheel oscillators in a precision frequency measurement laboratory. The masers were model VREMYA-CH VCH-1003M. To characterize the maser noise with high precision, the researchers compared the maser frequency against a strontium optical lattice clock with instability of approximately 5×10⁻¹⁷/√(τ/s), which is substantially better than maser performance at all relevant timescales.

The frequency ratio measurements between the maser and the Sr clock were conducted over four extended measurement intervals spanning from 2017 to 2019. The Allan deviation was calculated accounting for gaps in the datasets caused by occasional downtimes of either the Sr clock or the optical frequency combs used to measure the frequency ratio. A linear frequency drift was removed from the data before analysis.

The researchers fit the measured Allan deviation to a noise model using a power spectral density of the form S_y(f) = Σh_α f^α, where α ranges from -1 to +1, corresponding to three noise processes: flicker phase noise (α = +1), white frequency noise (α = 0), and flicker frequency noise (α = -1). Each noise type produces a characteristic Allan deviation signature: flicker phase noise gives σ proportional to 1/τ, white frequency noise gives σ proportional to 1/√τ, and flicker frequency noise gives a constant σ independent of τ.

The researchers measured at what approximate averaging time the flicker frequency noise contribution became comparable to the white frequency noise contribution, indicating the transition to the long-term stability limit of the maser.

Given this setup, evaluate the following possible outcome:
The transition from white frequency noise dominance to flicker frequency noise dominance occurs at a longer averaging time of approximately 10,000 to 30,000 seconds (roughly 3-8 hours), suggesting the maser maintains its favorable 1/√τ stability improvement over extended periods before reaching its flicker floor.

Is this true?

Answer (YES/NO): NO